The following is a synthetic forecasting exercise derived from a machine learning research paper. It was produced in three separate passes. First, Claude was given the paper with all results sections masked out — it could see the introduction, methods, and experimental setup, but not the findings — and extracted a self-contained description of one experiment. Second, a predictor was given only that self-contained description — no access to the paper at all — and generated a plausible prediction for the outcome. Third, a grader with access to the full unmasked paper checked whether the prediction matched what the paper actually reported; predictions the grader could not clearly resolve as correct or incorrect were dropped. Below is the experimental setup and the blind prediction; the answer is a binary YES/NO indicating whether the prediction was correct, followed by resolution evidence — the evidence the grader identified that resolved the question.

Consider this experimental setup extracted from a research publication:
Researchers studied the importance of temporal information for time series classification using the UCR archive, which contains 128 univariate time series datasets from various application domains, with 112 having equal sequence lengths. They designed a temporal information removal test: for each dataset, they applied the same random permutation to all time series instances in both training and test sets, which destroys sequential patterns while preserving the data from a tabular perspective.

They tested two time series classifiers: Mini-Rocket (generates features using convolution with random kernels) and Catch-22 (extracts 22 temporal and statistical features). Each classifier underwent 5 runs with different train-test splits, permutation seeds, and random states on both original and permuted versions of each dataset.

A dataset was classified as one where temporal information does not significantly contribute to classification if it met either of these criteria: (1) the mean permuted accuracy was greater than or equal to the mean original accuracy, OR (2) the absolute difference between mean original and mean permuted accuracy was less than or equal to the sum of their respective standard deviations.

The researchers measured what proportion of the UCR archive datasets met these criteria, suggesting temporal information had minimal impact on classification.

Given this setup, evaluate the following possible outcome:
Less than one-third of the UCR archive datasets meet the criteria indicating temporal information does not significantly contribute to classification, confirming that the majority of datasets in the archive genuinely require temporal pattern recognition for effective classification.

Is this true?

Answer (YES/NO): NO